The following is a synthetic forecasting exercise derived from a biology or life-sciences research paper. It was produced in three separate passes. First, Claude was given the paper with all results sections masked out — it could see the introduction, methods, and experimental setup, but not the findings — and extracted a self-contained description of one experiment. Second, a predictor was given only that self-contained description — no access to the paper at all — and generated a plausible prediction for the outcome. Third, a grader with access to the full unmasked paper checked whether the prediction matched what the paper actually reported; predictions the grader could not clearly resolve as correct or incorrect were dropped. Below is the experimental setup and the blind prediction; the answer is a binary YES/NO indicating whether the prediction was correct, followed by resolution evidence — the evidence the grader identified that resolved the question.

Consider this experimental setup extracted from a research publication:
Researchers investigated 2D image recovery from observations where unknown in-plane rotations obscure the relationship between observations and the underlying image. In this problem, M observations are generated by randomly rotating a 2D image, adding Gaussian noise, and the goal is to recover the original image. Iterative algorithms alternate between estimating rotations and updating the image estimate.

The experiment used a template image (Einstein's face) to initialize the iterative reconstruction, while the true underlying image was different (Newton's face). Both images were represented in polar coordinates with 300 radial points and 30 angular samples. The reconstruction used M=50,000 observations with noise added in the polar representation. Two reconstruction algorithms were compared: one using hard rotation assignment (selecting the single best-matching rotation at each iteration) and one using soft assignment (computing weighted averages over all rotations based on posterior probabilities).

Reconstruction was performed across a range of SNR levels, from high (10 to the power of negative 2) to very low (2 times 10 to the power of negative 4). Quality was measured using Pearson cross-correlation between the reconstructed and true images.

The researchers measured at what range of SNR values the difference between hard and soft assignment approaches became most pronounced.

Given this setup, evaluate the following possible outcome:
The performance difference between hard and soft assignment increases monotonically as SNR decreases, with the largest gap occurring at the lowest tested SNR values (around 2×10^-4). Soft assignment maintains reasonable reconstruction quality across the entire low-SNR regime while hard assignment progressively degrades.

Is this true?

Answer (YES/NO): NO